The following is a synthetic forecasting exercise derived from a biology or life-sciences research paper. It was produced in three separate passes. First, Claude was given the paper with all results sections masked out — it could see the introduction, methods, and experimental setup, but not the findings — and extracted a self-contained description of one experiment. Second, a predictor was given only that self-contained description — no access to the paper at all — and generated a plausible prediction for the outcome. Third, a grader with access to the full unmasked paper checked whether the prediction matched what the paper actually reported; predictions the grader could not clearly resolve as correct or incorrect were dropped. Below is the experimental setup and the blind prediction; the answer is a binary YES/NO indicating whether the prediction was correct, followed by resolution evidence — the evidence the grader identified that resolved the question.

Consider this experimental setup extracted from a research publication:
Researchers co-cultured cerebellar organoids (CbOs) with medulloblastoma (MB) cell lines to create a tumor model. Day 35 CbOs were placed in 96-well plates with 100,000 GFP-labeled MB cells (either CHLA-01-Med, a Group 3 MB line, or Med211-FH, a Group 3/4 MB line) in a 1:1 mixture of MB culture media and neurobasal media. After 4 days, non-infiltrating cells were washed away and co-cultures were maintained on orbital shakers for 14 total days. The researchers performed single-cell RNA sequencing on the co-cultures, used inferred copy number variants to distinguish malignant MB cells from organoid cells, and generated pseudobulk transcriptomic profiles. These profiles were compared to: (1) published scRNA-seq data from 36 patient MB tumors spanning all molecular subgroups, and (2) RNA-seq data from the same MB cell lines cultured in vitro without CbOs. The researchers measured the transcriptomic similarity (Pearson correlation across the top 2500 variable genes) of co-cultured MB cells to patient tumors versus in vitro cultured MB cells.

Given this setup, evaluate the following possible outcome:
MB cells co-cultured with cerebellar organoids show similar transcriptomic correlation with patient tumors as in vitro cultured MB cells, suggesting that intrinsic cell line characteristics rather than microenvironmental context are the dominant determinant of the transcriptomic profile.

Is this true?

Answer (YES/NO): NO